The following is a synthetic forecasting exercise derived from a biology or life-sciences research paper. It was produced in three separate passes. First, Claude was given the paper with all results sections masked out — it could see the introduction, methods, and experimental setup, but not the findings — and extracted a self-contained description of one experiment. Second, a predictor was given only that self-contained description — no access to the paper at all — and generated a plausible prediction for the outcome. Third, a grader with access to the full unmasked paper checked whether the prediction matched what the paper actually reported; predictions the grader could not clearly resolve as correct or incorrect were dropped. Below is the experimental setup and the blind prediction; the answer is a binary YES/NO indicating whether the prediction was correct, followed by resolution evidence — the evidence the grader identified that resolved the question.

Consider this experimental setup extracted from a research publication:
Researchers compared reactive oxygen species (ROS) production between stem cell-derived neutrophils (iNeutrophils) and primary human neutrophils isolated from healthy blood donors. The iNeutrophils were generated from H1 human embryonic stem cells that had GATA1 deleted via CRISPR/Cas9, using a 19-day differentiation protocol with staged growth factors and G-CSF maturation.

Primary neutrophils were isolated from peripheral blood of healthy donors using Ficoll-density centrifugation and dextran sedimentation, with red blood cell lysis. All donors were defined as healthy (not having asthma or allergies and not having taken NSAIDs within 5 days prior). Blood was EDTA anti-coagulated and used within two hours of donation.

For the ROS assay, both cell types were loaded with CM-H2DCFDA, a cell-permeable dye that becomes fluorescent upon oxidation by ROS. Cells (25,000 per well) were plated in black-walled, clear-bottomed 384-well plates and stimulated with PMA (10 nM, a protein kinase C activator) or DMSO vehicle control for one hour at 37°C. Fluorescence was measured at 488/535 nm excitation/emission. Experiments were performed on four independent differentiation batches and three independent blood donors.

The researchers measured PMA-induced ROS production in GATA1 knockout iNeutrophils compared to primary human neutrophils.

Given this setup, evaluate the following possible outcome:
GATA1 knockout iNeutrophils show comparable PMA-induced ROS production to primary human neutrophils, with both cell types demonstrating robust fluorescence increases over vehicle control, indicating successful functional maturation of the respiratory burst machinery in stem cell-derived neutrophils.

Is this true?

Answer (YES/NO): YES